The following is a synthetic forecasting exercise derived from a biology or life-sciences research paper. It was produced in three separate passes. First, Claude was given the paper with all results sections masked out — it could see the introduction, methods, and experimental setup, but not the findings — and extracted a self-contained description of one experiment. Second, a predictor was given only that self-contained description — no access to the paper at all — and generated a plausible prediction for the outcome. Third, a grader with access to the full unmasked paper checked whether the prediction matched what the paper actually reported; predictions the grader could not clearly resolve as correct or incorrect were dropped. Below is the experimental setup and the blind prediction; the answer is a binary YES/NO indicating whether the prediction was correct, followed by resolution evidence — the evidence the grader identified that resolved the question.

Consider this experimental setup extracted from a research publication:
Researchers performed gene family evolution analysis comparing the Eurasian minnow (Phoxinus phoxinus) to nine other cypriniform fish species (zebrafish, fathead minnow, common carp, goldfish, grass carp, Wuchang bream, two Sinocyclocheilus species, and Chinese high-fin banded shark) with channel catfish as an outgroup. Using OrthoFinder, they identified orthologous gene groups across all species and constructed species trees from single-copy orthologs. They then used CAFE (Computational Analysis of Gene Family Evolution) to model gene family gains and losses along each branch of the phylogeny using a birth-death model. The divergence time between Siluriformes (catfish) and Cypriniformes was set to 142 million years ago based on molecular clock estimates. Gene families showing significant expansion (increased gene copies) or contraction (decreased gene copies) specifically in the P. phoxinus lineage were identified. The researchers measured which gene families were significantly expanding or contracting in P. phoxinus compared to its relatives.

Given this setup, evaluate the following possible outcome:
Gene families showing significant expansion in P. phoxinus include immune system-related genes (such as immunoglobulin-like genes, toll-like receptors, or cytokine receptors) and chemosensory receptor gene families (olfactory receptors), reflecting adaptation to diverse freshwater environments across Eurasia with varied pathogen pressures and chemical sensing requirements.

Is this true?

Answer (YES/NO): NO